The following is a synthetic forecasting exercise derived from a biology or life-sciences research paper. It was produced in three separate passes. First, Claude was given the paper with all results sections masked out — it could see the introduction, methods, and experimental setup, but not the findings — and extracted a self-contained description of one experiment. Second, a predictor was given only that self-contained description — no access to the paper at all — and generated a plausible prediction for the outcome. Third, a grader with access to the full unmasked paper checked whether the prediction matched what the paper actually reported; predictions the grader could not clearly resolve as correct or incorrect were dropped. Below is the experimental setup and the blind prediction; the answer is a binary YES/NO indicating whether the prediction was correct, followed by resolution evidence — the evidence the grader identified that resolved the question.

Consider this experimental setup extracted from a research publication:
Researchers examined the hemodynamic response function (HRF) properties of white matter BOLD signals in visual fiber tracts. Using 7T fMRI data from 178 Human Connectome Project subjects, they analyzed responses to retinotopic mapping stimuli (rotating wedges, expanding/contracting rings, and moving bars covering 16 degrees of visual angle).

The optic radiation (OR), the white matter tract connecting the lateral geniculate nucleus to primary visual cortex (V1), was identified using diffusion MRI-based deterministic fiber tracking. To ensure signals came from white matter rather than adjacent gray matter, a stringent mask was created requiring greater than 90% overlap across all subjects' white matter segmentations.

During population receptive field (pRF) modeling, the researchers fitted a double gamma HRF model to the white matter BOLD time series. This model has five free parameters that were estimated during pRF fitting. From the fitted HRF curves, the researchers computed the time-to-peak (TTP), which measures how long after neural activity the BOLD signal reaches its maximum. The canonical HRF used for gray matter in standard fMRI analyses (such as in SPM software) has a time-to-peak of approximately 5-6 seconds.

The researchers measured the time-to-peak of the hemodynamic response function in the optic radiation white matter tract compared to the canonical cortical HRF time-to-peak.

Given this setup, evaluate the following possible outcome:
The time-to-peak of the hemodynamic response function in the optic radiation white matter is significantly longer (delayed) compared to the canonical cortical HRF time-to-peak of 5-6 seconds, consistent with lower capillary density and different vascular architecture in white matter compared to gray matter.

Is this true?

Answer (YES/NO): YES